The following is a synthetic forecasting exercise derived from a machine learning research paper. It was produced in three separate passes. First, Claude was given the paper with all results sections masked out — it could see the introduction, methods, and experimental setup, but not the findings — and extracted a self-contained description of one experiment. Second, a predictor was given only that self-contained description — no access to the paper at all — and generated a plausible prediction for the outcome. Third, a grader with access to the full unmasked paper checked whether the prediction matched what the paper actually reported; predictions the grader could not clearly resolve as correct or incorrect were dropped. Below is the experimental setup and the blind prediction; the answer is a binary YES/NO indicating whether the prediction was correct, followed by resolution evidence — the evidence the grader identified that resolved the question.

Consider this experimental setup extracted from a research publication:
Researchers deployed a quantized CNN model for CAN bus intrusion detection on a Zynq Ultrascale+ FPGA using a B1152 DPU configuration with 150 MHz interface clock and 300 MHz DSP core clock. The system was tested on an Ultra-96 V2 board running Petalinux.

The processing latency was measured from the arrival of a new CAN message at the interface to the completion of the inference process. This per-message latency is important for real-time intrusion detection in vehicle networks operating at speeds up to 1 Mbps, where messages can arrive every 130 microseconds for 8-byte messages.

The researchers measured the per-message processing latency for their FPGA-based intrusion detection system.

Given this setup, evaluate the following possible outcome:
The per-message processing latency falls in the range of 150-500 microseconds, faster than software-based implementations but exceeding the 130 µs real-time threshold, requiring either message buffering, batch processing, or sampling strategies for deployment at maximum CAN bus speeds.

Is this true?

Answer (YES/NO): YES